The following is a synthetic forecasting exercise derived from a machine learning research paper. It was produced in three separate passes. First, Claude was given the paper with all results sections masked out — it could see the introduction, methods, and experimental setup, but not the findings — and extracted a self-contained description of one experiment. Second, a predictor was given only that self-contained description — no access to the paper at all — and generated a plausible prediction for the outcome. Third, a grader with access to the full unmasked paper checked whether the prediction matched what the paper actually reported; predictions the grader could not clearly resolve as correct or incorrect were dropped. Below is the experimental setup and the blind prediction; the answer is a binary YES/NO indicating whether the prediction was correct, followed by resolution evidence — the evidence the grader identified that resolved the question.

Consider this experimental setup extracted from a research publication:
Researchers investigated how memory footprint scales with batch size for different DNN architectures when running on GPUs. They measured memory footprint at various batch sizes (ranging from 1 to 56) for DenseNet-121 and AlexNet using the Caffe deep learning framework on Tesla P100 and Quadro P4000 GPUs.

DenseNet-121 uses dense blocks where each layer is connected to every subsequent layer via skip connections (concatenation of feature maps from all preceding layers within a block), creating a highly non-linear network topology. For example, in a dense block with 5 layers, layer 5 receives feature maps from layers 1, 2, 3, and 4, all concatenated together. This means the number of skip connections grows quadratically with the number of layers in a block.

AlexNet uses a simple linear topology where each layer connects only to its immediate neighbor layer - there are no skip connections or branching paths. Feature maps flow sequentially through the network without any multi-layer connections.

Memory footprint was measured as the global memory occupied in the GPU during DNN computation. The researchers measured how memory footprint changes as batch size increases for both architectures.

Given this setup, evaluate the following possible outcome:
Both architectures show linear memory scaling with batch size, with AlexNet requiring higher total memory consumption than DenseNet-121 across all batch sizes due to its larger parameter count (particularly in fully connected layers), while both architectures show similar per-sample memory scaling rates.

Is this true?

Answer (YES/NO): NO